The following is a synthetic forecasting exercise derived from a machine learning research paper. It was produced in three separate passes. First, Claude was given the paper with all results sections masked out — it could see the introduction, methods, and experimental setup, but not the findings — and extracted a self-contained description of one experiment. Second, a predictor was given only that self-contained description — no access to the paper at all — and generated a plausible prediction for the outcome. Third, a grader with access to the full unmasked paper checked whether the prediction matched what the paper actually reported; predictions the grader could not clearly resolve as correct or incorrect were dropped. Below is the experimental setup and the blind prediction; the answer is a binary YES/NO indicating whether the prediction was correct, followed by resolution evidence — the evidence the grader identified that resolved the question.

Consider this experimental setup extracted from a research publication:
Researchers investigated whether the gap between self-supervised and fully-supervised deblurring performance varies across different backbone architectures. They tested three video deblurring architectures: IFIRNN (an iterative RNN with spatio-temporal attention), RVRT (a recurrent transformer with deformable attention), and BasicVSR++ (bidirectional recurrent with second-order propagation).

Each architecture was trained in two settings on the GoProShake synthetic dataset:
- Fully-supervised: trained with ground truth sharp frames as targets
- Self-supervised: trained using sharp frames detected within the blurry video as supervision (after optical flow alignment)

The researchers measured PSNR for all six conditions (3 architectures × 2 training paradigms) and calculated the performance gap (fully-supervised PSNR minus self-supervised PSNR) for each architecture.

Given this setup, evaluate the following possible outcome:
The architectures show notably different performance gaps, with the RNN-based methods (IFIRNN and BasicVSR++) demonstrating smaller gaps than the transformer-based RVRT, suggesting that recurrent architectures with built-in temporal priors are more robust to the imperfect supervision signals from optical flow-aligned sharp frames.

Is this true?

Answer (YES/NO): NO